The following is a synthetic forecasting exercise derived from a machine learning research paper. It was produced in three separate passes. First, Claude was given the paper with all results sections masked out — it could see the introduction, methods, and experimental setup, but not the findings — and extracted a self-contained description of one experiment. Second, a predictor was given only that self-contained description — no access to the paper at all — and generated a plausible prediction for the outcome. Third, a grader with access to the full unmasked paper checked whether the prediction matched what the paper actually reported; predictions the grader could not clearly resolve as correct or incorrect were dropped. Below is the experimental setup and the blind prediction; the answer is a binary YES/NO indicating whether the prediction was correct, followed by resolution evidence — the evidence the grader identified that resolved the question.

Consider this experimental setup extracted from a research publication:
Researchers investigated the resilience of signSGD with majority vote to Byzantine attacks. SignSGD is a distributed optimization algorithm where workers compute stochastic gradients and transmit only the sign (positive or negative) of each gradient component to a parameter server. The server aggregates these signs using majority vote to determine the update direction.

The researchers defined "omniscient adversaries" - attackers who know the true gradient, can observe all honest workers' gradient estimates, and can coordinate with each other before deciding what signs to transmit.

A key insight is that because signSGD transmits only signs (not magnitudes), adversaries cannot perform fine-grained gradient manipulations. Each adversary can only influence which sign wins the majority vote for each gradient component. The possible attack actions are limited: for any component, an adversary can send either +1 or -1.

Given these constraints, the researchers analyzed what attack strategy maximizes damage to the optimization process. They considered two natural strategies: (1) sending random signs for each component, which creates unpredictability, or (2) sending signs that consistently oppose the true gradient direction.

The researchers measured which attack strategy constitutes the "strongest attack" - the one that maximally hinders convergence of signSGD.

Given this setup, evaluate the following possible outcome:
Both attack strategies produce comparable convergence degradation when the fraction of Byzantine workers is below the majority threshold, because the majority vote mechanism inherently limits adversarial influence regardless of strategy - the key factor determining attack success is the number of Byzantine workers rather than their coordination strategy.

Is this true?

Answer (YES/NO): NO